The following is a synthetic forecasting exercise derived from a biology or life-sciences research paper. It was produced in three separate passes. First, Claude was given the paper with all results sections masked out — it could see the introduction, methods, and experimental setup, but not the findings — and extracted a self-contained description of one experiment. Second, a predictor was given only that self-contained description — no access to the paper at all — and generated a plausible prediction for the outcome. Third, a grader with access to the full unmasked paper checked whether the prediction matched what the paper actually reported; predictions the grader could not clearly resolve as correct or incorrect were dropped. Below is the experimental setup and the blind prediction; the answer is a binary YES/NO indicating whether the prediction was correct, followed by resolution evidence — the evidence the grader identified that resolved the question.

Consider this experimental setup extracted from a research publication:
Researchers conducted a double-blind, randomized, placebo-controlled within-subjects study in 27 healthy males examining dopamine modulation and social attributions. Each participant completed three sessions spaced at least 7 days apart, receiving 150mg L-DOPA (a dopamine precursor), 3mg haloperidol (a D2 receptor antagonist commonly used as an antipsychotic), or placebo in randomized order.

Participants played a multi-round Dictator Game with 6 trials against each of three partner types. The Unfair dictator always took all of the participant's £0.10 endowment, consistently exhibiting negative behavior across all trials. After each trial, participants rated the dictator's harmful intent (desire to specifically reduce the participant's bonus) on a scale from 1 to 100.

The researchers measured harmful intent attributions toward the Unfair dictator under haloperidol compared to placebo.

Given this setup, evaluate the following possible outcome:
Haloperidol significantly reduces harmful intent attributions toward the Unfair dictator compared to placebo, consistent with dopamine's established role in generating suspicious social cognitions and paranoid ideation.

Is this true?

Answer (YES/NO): YES